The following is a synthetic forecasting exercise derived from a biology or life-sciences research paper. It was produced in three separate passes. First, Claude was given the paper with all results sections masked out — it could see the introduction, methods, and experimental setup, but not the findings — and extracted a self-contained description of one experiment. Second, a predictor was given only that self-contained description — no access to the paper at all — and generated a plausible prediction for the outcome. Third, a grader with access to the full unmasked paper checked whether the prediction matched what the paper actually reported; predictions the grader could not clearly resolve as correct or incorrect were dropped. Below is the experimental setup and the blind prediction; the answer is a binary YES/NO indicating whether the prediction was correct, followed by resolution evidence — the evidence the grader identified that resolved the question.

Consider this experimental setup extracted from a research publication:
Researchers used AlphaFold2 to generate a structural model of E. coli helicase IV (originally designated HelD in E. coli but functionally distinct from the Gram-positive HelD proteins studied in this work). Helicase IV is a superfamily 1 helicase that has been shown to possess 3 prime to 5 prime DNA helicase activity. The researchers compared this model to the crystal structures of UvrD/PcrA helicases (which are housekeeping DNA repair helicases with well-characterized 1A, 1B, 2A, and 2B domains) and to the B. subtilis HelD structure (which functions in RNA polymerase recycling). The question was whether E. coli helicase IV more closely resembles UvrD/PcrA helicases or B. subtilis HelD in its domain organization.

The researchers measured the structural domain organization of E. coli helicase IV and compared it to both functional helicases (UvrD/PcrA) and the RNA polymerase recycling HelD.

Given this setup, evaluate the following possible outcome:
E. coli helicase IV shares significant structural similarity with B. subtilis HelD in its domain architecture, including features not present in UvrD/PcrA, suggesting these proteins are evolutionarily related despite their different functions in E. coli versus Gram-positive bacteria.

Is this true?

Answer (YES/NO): NO